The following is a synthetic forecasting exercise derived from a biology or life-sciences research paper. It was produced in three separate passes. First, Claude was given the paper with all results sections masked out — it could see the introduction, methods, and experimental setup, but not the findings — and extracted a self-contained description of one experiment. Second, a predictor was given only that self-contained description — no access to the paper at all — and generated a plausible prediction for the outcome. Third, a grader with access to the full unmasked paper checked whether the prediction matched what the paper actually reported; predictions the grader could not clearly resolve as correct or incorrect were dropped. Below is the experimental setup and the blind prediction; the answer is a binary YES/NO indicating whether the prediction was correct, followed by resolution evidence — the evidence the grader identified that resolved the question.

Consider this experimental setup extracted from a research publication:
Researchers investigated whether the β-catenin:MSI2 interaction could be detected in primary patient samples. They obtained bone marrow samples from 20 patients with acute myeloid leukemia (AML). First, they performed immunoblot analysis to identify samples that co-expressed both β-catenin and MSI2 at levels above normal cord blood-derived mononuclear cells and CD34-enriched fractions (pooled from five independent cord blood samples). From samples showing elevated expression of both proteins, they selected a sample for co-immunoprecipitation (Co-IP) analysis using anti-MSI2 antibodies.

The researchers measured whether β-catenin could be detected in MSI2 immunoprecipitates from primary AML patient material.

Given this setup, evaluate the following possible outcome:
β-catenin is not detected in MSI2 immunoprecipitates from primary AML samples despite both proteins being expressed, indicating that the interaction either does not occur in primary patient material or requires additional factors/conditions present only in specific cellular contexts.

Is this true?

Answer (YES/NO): NO